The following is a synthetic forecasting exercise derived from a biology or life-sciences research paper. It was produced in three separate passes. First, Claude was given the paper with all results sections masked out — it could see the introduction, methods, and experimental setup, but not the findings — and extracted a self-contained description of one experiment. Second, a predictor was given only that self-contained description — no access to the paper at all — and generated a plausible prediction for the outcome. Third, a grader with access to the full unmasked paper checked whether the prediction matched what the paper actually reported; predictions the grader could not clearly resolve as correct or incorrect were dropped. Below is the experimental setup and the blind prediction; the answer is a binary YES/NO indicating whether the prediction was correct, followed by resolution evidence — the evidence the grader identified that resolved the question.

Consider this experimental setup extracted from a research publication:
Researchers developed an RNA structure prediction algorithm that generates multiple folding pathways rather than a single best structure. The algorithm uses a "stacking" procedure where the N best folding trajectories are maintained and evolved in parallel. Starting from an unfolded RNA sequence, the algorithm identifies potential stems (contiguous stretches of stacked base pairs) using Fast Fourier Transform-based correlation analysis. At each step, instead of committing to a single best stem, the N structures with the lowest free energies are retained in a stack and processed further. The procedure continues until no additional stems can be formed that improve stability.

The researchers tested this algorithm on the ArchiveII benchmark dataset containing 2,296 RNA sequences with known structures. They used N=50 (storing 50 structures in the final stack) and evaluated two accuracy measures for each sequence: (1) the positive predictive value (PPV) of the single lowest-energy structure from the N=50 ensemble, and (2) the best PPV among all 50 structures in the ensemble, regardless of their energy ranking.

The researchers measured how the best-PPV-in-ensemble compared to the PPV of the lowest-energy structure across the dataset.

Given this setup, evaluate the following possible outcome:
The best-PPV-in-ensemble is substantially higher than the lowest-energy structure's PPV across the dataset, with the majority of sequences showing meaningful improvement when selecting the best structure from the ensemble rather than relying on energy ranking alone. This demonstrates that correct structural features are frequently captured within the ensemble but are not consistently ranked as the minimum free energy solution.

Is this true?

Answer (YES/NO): YES